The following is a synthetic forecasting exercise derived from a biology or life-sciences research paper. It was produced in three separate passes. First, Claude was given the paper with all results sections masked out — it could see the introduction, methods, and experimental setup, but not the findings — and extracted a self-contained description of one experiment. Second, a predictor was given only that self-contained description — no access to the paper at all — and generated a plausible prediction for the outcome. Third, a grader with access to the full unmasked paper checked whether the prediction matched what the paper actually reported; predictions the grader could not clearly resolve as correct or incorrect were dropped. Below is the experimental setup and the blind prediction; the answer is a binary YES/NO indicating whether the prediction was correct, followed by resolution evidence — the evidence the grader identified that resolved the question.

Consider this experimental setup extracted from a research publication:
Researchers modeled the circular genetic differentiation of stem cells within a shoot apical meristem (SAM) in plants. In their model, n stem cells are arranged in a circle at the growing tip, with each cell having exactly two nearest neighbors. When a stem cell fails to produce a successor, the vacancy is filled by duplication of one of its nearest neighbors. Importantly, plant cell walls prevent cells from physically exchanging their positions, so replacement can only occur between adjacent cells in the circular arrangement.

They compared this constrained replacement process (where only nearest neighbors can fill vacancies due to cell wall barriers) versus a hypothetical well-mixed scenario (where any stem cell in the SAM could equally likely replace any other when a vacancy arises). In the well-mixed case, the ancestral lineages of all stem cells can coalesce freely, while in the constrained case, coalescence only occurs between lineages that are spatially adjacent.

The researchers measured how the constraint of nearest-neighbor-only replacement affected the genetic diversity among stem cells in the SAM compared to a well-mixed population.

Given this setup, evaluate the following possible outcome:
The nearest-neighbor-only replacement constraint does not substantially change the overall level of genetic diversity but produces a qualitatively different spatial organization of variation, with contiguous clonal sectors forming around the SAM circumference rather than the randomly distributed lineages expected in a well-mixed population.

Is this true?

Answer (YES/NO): NO